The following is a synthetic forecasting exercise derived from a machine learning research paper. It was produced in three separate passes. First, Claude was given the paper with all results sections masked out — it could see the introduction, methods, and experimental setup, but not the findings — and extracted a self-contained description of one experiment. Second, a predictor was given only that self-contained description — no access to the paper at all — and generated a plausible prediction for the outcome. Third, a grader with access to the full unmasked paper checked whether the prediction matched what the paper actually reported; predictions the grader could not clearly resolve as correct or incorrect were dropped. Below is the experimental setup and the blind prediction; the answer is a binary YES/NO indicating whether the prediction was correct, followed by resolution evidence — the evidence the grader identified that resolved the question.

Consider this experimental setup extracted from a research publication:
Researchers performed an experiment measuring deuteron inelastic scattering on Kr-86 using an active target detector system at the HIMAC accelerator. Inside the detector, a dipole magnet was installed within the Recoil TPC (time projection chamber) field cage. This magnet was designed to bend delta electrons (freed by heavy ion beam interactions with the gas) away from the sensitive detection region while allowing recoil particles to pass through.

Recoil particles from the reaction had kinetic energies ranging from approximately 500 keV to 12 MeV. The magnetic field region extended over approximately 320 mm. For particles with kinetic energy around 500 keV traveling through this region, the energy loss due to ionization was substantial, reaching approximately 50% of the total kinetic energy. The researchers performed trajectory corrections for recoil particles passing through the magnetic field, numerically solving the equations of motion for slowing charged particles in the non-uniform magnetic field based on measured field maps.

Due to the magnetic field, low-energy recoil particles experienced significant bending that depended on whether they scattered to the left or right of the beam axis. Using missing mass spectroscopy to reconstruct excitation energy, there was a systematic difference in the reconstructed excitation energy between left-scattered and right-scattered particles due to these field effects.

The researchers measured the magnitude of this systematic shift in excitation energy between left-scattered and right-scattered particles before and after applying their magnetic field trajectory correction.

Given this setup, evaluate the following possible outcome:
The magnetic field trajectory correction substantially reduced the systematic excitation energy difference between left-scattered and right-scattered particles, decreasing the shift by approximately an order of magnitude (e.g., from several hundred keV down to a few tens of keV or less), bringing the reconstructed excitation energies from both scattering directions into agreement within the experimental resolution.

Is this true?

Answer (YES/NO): NO